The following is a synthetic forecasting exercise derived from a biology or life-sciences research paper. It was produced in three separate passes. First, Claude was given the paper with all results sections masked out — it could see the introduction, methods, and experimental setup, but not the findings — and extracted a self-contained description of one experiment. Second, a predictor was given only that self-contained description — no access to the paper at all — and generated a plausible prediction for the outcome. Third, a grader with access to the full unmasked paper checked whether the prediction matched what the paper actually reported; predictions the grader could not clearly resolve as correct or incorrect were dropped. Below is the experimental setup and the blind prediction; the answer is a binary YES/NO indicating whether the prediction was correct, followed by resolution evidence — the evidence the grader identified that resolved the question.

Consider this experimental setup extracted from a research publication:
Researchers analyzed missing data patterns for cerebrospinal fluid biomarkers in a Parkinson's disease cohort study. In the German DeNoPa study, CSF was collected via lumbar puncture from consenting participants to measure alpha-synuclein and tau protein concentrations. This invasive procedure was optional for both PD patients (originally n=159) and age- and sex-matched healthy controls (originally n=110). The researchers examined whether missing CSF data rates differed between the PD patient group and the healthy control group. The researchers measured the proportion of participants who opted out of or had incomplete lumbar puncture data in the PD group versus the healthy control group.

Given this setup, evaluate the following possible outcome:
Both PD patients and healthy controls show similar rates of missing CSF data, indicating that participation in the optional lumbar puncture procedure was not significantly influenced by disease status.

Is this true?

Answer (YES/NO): NO